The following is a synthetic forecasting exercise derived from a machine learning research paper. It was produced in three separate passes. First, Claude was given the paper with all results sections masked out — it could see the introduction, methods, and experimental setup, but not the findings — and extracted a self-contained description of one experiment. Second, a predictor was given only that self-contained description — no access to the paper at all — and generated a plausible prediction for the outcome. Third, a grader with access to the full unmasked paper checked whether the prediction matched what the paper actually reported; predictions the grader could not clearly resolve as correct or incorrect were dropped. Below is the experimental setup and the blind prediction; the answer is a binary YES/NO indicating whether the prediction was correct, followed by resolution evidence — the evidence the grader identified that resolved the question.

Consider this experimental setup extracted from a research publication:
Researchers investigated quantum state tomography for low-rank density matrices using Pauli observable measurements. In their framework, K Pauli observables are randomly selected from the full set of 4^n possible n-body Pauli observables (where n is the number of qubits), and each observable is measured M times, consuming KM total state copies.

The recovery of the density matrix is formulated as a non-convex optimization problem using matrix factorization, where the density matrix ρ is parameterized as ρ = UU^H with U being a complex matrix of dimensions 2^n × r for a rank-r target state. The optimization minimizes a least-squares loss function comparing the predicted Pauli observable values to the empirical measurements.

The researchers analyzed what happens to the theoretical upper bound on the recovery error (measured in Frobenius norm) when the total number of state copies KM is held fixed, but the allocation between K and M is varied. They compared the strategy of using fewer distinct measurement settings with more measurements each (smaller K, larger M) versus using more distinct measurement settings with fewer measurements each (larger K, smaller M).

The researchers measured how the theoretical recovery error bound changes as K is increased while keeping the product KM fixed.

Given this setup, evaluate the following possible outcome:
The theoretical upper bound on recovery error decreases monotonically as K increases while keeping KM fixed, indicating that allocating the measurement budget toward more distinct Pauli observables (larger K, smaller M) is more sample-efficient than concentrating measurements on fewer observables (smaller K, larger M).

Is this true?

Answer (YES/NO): YES